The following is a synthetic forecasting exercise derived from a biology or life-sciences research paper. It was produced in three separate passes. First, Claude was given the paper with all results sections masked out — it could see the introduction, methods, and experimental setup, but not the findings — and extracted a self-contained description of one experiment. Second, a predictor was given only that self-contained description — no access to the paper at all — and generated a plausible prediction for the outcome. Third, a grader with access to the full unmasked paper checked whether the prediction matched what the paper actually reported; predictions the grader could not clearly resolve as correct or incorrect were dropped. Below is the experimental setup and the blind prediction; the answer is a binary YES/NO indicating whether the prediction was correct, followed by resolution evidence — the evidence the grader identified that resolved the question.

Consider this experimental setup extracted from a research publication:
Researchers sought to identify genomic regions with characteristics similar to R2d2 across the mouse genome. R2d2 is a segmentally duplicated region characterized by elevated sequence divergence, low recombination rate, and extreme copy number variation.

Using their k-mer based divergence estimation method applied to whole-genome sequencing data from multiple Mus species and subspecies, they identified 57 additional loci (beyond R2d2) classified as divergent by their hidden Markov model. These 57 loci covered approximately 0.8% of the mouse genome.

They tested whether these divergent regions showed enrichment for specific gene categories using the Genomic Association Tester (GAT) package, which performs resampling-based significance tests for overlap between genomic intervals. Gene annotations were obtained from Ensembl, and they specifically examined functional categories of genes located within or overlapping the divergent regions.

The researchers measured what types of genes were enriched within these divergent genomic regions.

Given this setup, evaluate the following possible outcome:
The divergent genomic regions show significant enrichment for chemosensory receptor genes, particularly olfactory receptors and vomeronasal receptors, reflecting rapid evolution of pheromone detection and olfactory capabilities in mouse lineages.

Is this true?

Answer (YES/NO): YES